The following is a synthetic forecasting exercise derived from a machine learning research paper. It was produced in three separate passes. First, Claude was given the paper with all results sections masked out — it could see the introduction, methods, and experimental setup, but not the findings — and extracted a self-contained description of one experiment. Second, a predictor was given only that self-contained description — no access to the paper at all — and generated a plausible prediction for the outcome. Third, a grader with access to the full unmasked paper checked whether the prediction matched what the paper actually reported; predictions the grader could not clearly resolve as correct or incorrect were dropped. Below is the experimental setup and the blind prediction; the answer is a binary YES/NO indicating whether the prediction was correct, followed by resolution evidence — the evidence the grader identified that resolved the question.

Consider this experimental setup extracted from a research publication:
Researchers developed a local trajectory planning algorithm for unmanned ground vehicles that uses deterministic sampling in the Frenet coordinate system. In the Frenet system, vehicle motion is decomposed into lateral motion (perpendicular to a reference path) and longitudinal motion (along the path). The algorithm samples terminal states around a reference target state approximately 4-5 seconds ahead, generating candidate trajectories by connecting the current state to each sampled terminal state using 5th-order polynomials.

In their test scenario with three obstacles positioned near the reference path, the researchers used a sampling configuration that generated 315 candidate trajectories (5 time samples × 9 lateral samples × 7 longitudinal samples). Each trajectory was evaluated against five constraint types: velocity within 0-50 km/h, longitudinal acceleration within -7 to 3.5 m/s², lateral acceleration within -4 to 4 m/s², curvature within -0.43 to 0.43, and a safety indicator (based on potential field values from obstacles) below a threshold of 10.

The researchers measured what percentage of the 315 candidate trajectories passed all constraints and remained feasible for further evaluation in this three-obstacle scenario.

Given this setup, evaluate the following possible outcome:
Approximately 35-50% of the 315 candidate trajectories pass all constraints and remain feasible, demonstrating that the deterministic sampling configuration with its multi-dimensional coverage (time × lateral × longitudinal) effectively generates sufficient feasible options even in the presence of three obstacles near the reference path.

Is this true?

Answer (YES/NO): NO